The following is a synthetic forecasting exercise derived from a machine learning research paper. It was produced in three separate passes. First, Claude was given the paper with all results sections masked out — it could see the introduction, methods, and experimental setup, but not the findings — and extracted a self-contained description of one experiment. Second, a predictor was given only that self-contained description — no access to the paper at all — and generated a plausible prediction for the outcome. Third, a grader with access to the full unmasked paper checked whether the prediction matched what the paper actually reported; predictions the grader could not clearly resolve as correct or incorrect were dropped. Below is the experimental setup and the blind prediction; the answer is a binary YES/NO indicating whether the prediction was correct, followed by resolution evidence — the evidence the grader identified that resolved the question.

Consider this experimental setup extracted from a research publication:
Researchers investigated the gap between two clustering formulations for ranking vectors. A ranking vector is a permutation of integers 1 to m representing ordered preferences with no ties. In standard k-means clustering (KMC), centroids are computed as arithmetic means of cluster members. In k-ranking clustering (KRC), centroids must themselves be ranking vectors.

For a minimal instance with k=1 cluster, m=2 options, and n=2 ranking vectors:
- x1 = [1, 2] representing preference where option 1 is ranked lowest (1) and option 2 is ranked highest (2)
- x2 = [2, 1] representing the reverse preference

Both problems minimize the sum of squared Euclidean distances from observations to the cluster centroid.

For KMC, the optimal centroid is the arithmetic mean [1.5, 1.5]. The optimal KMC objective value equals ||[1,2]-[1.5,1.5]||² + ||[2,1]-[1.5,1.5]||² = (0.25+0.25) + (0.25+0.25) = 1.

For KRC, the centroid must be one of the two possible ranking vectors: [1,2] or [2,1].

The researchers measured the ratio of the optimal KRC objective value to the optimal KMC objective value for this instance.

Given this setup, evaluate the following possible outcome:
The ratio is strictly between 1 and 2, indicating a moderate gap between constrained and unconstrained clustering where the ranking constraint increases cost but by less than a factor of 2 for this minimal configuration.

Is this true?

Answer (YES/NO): NO